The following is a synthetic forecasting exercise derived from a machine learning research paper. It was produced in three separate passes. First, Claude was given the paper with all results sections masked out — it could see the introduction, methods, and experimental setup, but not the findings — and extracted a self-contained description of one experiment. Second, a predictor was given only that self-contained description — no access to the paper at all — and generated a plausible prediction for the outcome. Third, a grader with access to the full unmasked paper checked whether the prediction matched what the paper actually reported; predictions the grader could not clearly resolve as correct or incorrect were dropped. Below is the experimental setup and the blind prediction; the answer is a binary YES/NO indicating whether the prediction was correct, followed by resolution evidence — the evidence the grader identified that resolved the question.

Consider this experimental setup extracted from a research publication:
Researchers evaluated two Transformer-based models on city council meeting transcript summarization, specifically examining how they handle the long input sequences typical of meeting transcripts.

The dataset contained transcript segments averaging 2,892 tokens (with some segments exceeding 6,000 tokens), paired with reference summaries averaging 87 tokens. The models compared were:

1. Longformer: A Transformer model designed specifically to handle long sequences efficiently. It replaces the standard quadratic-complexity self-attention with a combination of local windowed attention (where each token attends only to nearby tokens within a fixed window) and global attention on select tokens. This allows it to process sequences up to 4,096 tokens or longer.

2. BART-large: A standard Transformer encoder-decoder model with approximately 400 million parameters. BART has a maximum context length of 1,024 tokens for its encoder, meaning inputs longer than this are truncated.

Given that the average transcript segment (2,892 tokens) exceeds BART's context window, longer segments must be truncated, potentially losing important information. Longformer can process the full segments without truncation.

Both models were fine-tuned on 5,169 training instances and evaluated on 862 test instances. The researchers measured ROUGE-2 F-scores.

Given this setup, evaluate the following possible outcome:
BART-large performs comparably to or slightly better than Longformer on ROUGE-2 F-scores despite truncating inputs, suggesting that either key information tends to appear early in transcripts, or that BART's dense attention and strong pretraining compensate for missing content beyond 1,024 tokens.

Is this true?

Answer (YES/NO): YES